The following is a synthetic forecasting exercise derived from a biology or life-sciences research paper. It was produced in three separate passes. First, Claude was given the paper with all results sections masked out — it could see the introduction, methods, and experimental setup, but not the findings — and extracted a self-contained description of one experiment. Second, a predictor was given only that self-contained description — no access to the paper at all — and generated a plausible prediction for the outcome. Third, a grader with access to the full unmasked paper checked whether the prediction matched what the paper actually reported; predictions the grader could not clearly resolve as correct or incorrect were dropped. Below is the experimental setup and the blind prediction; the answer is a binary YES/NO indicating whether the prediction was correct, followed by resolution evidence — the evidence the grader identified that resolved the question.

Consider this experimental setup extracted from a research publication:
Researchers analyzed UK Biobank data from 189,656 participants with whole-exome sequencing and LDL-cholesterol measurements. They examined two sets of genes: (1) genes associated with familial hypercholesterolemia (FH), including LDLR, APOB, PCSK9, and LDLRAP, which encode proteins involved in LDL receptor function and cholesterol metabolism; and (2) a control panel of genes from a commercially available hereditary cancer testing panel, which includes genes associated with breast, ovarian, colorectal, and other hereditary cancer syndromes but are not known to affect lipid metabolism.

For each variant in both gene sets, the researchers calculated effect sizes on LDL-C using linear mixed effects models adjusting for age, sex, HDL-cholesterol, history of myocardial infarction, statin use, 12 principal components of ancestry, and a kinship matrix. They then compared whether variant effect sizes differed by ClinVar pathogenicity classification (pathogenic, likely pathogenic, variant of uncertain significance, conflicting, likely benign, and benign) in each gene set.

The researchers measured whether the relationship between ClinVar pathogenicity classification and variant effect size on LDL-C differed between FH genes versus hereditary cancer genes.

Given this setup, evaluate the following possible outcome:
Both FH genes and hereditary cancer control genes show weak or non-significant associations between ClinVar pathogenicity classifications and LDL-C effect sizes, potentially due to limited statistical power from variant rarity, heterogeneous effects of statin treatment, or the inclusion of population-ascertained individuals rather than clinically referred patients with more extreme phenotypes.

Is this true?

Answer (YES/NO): NO